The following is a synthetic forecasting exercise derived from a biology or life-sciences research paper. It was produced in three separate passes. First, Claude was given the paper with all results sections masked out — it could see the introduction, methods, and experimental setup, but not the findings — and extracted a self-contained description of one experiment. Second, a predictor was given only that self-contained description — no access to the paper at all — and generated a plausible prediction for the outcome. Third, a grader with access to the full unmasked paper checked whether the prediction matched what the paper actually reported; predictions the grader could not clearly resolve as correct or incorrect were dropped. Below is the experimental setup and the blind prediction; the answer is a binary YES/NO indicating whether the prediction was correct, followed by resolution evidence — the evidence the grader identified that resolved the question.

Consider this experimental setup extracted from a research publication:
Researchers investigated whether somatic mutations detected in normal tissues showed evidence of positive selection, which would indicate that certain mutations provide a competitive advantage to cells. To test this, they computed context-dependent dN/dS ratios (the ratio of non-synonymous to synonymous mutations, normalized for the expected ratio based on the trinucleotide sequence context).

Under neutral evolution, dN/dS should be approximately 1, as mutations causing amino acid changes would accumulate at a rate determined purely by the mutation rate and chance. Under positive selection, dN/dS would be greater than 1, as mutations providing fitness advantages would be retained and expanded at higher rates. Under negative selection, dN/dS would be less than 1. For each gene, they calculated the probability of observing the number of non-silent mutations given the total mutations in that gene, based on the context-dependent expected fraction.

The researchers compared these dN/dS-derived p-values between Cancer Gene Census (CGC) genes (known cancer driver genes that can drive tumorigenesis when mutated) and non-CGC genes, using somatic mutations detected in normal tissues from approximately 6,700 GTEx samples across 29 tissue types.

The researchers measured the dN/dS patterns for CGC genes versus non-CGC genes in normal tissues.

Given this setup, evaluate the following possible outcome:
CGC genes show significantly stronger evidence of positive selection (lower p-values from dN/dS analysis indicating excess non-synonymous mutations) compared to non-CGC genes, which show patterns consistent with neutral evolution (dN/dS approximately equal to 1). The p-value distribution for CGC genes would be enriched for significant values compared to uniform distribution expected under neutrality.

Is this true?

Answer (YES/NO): YES